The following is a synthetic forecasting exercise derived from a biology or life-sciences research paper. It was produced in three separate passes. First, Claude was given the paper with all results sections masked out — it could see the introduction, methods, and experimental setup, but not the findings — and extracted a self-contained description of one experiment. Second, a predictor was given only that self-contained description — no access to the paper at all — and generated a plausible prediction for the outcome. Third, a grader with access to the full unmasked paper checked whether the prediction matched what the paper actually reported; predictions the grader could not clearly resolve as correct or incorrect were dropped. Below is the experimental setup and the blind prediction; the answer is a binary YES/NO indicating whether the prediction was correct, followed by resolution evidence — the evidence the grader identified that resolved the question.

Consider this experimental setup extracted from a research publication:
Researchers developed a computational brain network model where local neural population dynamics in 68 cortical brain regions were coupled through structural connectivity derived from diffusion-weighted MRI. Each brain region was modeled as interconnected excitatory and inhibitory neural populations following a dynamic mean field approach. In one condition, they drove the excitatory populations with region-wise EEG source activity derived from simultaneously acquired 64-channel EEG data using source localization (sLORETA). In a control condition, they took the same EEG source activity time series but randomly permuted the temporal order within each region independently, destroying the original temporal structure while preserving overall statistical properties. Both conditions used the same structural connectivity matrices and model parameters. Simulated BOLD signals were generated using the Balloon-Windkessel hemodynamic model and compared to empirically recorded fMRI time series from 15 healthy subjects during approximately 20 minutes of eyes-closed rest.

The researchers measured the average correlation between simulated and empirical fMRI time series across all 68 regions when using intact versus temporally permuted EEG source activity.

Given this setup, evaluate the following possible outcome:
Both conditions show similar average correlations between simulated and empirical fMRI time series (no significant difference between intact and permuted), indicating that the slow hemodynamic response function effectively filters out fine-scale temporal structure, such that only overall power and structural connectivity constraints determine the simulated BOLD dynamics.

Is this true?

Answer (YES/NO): NO